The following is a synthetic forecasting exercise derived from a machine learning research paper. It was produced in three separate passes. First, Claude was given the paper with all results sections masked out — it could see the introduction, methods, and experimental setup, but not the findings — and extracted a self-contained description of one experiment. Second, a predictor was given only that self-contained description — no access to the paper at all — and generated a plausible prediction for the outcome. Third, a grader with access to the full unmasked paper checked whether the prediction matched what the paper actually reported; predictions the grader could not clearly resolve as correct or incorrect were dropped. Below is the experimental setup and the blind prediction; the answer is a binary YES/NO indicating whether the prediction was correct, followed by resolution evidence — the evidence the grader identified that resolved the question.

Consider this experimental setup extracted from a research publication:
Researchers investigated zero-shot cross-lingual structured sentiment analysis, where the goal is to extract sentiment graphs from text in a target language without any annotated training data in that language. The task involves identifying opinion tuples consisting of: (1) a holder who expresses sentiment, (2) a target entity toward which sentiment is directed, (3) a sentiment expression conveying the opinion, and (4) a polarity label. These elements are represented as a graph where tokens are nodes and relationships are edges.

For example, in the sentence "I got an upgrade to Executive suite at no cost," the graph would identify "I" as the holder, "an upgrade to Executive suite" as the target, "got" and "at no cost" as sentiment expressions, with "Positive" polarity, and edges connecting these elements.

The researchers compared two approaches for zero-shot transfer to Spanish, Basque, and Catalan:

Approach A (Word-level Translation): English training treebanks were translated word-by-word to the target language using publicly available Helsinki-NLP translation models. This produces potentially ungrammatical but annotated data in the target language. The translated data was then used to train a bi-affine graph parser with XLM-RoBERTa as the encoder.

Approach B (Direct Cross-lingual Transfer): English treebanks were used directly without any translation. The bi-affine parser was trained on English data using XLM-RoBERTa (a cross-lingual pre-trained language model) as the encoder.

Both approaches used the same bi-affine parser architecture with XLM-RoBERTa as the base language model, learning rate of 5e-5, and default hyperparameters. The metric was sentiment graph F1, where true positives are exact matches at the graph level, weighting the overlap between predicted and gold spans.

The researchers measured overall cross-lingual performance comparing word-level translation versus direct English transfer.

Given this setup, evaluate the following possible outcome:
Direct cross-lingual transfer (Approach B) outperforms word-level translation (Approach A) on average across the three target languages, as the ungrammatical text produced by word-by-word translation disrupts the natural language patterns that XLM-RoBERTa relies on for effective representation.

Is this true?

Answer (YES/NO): YES